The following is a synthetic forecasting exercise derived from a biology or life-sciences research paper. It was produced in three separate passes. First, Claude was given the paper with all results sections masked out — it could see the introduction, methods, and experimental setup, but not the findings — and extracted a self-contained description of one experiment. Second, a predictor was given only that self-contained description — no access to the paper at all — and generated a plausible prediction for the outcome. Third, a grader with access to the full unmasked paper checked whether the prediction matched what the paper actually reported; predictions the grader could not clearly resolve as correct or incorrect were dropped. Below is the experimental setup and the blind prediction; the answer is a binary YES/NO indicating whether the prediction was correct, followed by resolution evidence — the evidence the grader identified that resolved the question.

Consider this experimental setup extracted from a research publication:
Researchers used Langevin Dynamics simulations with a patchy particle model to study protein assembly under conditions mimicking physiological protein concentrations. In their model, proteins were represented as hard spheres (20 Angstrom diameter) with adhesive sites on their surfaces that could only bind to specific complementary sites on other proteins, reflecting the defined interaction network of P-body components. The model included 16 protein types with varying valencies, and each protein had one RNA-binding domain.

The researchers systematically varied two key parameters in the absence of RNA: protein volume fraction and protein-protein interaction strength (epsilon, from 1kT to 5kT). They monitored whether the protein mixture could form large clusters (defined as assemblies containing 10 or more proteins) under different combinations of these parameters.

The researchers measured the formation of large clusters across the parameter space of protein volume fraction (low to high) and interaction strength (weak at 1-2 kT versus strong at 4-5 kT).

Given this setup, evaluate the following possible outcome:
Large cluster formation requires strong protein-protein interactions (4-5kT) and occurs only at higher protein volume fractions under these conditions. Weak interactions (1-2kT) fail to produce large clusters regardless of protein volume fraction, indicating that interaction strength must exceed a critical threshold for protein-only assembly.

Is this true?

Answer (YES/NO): YES